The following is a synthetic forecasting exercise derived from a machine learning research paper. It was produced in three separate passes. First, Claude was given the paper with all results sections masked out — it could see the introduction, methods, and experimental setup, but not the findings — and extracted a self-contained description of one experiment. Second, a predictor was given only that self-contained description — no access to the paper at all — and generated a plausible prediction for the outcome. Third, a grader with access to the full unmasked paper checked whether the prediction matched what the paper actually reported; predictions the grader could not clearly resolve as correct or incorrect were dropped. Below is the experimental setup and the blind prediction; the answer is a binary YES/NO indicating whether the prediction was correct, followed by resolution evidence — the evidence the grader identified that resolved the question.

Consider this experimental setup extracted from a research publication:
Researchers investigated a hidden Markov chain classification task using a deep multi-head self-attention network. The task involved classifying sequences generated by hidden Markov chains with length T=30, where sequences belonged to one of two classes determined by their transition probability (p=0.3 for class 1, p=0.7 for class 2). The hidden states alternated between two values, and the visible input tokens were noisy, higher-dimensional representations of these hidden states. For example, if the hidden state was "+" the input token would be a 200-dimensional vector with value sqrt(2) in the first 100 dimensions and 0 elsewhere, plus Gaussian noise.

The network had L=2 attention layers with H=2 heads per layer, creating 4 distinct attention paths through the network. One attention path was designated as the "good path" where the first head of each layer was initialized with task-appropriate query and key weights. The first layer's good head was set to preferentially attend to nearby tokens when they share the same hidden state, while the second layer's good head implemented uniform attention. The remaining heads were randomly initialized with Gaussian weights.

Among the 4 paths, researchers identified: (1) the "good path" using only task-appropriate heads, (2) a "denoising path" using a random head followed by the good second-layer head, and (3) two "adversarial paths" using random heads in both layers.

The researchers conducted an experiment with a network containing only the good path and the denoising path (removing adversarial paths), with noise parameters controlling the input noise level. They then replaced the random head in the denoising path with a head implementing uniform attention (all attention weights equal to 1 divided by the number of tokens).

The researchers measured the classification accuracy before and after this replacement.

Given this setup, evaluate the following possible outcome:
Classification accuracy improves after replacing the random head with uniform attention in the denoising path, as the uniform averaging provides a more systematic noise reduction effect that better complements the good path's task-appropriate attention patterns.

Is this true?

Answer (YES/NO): NO